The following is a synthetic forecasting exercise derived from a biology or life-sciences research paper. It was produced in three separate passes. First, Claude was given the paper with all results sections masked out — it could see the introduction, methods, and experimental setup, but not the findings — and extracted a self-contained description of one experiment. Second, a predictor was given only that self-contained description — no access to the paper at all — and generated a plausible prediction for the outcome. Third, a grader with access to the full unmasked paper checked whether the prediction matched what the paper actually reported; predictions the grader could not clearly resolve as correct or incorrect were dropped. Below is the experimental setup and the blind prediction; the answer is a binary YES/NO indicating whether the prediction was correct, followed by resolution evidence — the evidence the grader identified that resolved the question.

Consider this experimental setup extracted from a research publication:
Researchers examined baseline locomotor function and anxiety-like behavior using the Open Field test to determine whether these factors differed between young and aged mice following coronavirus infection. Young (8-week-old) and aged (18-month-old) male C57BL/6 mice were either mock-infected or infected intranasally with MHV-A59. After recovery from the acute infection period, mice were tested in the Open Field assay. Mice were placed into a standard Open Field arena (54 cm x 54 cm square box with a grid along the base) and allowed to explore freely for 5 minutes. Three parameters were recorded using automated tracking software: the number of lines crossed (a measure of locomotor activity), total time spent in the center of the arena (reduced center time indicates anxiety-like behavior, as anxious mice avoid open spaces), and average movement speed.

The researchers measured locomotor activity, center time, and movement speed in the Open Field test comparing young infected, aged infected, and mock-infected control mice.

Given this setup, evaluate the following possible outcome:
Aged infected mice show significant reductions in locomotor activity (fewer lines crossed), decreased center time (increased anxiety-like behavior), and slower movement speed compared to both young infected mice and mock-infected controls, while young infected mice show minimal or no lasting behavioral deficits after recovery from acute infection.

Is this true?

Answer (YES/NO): NO